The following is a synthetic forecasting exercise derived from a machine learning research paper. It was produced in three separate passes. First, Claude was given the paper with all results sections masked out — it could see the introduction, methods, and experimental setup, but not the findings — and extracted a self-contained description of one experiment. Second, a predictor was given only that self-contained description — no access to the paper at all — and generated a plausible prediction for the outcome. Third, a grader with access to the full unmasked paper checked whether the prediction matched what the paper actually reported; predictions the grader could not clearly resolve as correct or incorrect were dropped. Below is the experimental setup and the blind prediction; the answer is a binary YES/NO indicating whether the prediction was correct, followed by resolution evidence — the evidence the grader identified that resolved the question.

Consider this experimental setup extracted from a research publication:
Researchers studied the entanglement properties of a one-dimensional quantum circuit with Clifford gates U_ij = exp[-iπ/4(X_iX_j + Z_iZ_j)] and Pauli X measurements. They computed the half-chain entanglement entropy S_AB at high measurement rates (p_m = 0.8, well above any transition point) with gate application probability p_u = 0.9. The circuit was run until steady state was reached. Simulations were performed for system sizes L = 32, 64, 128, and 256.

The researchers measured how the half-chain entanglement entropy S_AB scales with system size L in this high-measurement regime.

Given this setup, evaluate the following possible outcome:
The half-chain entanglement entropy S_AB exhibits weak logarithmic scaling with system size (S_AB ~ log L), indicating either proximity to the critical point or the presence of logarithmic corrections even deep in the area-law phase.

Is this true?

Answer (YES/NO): NO